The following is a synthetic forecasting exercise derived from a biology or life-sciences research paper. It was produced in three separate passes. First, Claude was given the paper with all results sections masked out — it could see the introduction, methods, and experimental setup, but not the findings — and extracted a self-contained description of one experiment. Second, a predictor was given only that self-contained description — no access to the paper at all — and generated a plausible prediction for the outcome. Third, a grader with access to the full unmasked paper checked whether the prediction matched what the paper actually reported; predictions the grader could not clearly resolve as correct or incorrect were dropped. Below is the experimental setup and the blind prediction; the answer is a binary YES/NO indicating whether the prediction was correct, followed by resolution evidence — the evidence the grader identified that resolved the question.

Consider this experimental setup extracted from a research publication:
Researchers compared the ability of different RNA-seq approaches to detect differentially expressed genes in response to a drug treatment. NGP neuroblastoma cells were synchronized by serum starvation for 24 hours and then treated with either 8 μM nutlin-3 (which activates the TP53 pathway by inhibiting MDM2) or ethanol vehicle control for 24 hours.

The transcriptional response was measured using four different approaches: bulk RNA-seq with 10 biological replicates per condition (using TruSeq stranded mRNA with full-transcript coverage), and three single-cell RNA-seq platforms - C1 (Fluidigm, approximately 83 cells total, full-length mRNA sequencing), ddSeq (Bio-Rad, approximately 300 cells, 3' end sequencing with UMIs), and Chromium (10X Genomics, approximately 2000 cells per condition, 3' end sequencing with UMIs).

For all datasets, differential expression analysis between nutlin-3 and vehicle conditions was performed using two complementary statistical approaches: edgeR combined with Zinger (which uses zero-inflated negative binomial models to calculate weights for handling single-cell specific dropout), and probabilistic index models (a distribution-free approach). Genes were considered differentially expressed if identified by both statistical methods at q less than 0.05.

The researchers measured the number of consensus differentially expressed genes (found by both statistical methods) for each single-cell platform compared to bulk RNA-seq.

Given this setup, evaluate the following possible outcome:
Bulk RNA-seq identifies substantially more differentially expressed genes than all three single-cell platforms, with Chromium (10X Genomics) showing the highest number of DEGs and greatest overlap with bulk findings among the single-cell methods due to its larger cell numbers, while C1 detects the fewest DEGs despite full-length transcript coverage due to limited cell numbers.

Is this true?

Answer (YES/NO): NO